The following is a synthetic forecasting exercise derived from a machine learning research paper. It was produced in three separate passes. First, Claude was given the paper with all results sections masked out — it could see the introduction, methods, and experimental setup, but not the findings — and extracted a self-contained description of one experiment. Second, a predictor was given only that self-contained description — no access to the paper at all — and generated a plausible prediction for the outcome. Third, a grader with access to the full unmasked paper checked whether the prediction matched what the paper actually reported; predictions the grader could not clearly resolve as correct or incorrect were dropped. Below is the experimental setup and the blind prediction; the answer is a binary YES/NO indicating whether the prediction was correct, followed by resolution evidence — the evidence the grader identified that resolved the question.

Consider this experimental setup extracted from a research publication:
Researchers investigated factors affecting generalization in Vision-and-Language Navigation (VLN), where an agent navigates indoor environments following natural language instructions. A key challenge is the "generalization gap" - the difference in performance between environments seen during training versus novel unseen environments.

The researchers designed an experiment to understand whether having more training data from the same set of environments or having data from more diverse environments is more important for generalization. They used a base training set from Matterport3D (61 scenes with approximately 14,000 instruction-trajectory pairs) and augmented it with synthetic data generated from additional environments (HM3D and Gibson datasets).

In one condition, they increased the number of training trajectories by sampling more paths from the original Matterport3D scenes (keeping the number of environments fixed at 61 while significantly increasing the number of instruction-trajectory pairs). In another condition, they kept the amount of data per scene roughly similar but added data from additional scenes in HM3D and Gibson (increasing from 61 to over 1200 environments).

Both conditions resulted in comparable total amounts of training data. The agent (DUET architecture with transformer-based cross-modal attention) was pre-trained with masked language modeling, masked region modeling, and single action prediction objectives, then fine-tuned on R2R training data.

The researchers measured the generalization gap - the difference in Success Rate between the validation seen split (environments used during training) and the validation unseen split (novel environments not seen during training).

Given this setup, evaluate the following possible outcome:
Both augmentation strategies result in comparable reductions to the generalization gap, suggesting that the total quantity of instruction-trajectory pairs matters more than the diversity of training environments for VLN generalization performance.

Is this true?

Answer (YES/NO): NO